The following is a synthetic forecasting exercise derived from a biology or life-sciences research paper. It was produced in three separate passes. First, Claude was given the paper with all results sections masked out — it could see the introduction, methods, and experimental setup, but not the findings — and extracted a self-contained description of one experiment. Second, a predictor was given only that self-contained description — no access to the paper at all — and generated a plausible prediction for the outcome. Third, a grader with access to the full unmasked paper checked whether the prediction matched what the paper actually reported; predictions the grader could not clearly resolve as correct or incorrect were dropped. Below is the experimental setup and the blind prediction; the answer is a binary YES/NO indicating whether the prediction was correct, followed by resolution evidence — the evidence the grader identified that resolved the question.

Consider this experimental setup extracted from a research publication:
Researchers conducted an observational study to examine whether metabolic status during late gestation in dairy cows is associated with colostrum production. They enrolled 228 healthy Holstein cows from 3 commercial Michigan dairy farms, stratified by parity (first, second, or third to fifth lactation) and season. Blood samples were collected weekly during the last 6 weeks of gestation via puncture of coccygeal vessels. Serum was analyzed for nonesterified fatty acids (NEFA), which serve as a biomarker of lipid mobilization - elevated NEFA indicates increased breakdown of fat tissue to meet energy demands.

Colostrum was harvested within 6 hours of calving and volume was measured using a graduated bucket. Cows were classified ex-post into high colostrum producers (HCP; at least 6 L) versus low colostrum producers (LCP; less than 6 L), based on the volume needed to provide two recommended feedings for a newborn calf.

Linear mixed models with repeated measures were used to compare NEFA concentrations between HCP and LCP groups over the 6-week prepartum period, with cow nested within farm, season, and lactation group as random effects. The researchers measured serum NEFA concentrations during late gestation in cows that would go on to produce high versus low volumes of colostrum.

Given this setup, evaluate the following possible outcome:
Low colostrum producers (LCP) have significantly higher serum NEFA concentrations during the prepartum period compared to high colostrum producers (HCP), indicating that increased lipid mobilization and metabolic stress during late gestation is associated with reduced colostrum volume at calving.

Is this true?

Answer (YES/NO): NO